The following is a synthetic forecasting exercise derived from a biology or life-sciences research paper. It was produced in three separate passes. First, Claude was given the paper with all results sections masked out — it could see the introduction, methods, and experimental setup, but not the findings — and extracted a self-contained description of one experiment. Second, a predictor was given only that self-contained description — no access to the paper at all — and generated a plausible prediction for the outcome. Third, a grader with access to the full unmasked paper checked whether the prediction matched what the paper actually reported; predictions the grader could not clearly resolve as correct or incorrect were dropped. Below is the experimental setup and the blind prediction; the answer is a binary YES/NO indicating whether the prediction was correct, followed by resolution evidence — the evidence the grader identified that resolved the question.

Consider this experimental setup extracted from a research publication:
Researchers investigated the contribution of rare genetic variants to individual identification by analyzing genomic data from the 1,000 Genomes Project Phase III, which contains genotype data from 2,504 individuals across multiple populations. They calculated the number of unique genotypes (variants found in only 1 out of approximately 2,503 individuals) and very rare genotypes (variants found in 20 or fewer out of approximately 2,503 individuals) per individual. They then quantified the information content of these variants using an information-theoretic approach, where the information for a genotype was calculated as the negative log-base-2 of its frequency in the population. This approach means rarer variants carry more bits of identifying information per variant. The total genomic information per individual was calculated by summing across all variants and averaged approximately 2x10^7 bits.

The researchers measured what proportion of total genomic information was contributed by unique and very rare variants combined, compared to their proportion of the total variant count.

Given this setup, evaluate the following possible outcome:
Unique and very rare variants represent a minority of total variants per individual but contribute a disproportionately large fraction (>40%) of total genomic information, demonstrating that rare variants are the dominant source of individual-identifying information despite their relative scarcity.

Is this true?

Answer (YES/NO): NO